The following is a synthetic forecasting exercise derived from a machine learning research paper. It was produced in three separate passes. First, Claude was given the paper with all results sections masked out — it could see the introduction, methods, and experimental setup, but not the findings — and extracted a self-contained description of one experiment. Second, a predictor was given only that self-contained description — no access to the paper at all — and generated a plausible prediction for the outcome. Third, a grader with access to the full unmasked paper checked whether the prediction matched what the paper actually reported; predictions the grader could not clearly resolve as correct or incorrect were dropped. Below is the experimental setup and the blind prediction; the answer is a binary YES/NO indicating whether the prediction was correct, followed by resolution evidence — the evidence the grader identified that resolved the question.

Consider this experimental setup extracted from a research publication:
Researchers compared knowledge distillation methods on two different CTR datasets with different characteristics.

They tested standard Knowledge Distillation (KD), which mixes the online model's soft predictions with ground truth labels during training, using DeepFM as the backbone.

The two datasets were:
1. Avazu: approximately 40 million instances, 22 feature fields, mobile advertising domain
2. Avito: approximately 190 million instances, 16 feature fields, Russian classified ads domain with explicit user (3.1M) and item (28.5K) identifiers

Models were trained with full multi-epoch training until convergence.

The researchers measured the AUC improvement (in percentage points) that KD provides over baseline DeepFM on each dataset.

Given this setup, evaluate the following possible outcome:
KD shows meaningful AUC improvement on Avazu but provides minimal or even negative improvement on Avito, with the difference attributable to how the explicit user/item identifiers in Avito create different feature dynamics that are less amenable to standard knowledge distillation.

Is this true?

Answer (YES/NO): NO